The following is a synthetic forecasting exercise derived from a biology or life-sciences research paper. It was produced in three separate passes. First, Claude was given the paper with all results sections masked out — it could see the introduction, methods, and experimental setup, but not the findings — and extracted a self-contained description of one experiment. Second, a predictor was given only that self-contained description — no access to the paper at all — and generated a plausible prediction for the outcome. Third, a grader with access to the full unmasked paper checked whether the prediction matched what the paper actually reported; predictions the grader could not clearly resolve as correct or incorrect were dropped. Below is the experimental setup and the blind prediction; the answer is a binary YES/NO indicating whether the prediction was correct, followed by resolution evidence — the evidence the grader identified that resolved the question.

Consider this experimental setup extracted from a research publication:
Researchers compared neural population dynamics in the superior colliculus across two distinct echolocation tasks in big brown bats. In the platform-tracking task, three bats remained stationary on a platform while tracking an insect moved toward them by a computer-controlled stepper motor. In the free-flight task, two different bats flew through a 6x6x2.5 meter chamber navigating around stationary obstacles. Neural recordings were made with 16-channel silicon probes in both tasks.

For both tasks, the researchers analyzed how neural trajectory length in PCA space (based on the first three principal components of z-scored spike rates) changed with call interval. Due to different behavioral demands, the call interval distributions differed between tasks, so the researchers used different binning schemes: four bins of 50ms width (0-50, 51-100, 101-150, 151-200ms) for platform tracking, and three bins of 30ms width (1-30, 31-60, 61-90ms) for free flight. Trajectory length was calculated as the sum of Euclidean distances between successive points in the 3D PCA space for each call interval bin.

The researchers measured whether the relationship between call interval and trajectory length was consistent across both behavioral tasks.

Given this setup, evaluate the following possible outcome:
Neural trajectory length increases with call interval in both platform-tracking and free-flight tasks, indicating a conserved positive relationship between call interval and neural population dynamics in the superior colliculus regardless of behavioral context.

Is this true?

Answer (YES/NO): YES